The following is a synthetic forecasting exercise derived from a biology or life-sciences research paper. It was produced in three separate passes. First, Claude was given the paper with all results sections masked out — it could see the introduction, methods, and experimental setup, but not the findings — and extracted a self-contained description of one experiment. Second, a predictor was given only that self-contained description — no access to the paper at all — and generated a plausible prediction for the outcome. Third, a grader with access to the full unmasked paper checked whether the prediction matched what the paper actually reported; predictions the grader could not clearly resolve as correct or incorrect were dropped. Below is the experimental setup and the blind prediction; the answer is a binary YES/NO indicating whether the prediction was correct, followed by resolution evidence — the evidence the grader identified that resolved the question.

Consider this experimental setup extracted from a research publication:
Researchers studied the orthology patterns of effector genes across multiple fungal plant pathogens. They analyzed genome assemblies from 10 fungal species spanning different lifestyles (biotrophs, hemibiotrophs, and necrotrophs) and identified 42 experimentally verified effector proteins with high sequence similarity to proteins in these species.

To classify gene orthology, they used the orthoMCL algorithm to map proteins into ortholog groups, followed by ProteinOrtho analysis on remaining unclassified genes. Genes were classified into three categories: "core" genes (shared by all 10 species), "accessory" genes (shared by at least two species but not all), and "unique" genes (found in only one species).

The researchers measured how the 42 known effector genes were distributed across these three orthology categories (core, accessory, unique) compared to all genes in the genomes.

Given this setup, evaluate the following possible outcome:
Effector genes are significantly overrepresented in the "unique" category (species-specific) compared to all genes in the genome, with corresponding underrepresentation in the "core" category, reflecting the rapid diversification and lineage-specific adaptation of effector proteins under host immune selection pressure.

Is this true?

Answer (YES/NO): YES